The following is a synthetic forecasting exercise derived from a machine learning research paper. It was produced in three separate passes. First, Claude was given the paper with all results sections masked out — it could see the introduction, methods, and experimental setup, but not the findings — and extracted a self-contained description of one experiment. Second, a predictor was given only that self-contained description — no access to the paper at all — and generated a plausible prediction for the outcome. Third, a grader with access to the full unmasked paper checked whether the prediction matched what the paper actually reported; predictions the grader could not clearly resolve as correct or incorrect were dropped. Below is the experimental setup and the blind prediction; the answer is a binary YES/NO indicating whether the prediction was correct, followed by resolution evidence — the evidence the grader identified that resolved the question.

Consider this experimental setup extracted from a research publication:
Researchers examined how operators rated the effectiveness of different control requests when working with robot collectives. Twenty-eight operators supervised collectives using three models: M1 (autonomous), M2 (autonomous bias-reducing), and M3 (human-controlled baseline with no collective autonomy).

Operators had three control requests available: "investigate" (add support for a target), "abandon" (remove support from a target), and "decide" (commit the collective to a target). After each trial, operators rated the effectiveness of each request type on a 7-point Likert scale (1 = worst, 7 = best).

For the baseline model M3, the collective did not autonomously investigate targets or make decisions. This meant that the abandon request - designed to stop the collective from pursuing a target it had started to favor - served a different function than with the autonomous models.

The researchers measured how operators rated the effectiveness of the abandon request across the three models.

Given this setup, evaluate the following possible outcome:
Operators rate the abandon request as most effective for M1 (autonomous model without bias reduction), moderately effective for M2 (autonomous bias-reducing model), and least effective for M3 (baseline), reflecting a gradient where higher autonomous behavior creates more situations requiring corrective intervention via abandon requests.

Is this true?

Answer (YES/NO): NO